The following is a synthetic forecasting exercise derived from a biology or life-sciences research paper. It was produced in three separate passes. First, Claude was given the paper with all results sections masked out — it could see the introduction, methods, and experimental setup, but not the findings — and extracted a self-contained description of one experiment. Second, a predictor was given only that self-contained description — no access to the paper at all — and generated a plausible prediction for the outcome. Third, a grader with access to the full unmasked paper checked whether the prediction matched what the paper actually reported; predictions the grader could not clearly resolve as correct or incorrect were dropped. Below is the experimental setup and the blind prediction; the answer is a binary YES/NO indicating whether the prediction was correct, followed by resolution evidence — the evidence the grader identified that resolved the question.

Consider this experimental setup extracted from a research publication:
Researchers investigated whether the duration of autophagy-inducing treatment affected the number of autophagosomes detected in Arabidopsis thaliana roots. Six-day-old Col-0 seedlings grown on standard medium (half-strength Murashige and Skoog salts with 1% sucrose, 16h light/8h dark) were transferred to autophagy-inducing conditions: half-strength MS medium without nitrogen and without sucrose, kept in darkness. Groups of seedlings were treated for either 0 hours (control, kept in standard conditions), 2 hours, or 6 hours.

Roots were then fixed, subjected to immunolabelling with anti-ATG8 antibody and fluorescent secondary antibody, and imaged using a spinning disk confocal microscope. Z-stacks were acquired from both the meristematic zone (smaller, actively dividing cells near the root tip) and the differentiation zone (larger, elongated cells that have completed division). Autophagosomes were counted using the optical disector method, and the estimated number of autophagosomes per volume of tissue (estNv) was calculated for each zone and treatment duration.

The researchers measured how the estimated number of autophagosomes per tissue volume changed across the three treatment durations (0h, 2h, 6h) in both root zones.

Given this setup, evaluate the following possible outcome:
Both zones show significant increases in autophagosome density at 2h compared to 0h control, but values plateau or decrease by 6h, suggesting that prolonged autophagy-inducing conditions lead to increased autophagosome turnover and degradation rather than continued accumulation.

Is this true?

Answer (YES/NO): NO